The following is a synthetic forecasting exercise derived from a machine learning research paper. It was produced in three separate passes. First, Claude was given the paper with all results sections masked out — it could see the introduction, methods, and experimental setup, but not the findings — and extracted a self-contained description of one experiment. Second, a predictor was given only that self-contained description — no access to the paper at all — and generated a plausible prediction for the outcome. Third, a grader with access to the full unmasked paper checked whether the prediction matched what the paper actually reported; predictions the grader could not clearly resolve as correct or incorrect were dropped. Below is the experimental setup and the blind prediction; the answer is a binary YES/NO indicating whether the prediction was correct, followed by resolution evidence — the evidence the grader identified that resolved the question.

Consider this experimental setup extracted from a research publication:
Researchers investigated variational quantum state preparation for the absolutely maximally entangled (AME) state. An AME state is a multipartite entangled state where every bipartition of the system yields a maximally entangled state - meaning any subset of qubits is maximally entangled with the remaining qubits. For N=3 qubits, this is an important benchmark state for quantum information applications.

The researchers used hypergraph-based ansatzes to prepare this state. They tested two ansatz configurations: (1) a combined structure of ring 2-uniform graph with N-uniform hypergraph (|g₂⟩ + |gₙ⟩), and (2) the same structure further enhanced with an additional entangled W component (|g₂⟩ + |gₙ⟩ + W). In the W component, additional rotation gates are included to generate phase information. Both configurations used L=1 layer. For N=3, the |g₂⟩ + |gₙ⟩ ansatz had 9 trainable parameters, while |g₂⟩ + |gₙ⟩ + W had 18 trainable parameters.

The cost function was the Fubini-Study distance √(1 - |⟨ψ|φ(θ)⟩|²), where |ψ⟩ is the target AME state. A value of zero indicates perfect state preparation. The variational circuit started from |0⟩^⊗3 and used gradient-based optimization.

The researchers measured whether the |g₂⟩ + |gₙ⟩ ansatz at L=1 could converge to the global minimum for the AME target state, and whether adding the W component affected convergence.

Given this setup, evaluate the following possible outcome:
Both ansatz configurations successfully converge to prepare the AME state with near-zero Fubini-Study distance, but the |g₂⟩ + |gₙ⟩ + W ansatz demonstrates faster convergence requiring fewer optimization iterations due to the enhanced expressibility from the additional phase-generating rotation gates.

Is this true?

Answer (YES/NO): NO